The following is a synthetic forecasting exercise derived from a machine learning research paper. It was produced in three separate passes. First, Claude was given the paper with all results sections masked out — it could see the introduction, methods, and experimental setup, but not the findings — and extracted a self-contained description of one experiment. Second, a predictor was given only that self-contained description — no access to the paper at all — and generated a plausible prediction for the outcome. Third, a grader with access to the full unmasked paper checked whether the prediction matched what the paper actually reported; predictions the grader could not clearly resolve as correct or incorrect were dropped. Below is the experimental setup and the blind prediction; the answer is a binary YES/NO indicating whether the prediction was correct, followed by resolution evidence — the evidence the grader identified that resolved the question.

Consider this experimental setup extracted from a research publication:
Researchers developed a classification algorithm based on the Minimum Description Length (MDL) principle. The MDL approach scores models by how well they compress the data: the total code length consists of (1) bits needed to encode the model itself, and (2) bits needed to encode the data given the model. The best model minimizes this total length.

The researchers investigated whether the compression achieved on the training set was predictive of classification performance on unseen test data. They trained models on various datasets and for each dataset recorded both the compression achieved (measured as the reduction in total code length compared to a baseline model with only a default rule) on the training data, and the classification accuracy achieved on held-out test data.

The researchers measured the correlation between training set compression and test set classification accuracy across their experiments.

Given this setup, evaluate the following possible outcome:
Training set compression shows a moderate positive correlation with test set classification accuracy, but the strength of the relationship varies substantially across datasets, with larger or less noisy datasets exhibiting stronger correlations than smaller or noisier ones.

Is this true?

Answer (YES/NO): NO